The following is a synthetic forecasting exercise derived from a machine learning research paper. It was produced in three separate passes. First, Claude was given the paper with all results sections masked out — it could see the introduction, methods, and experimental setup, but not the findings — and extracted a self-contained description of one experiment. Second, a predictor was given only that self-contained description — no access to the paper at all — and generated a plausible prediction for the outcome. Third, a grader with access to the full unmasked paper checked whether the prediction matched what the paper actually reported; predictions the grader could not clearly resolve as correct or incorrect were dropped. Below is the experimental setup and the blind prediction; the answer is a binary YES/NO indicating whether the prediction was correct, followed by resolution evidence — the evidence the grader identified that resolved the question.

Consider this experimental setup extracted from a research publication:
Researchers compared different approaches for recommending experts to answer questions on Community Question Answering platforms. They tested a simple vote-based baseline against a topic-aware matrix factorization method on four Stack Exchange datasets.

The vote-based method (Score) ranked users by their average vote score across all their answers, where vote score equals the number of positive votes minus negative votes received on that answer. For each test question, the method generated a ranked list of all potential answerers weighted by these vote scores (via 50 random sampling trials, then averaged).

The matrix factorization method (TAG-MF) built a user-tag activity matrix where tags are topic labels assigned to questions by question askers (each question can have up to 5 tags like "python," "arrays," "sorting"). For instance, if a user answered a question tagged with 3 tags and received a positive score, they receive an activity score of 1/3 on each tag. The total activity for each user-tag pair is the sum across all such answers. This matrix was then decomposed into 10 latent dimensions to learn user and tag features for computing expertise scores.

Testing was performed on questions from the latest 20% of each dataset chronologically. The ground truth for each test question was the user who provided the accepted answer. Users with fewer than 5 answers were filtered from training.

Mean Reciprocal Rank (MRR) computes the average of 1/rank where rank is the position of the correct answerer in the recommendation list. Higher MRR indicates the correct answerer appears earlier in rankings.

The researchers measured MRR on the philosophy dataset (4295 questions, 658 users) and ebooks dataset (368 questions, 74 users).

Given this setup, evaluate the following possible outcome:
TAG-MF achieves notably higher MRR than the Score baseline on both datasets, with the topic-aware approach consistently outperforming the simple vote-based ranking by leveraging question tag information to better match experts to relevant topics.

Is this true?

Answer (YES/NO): YES